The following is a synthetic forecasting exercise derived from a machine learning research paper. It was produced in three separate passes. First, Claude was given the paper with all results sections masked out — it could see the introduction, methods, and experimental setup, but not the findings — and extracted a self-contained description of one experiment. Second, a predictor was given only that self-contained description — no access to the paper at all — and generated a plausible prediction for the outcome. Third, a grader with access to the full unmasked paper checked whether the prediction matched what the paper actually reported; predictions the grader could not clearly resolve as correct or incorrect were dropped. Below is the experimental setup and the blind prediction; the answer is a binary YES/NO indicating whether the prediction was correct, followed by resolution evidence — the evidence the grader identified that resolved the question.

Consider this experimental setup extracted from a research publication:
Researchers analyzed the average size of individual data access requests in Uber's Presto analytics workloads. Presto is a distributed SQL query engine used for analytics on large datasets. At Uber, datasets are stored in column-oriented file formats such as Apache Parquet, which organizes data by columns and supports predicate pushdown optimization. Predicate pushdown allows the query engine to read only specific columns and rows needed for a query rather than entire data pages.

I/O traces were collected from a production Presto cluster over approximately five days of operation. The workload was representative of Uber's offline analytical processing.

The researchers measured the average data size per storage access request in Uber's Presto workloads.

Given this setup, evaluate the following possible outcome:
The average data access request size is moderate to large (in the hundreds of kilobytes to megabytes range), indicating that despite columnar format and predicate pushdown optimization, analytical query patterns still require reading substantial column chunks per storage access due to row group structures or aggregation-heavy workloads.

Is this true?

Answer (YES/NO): NO